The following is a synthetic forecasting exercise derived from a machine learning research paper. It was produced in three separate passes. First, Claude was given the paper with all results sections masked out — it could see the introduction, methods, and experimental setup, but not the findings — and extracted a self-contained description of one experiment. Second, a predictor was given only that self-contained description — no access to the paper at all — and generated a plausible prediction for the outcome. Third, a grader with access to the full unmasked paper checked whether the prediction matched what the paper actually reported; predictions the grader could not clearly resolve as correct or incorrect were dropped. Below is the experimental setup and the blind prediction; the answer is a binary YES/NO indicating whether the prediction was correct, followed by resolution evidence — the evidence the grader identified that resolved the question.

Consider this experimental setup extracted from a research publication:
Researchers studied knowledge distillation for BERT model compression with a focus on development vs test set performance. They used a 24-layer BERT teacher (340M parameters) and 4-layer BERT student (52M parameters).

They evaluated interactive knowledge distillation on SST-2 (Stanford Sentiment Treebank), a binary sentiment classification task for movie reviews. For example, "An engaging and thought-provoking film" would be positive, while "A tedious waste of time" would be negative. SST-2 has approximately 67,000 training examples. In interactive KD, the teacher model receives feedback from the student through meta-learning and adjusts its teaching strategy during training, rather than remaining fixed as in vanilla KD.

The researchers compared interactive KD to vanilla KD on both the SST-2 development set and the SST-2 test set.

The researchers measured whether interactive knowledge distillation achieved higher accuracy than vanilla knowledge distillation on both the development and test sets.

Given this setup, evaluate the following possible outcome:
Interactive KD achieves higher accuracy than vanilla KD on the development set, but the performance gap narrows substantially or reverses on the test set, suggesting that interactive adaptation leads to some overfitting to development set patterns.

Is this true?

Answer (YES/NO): YES